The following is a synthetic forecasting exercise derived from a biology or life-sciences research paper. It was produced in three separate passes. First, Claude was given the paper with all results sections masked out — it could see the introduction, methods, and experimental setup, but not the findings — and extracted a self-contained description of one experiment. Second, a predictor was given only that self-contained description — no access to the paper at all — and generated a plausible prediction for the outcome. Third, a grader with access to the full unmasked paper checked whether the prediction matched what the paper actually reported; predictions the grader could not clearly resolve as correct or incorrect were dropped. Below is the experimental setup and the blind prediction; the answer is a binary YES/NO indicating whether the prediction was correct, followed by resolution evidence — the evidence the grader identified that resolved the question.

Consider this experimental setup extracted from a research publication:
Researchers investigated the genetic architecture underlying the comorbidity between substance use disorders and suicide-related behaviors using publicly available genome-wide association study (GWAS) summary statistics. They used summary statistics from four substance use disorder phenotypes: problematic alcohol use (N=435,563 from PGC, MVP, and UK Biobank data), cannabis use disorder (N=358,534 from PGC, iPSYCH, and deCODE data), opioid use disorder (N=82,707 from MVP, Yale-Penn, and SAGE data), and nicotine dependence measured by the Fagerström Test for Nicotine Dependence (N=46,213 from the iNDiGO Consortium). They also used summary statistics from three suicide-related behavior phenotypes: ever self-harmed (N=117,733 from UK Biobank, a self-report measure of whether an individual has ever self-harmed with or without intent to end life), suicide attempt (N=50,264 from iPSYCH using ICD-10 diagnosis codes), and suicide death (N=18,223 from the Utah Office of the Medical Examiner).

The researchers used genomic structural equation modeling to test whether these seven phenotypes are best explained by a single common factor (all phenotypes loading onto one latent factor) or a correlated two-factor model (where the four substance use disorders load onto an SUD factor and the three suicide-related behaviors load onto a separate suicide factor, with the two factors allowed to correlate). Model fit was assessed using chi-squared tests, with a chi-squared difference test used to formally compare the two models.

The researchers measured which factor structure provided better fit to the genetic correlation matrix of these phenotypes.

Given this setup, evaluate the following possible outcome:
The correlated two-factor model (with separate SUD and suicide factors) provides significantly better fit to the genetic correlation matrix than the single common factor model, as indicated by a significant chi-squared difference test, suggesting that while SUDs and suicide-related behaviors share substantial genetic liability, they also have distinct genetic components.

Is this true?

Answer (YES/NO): YES